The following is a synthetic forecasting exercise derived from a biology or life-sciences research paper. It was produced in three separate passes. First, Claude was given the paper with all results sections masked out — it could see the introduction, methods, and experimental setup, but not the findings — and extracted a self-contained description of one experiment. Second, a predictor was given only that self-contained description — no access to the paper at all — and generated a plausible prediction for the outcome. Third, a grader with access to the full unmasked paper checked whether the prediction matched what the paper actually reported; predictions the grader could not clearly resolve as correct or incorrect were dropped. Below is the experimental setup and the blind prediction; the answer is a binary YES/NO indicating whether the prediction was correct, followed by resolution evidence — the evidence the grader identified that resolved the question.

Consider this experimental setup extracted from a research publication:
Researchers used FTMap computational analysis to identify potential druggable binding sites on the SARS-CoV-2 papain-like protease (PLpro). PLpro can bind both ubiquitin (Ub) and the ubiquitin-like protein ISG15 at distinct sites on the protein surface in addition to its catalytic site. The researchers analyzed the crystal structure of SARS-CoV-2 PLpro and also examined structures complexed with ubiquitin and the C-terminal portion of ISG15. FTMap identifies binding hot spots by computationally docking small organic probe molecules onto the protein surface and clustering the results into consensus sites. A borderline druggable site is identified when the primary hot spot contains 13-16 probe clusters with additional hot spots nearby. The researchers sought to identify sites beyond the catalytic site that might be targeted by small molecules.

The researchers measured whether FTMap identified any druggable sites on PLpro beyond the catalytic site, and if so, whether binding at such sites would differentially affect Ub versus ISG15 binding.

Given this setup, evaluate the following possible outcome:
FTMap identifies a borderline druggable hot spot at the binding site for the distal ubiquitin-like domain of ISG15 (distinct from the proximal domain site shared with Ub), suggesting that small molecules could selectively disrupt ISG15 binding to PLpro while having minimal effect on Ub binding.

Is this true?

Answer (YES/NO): NO